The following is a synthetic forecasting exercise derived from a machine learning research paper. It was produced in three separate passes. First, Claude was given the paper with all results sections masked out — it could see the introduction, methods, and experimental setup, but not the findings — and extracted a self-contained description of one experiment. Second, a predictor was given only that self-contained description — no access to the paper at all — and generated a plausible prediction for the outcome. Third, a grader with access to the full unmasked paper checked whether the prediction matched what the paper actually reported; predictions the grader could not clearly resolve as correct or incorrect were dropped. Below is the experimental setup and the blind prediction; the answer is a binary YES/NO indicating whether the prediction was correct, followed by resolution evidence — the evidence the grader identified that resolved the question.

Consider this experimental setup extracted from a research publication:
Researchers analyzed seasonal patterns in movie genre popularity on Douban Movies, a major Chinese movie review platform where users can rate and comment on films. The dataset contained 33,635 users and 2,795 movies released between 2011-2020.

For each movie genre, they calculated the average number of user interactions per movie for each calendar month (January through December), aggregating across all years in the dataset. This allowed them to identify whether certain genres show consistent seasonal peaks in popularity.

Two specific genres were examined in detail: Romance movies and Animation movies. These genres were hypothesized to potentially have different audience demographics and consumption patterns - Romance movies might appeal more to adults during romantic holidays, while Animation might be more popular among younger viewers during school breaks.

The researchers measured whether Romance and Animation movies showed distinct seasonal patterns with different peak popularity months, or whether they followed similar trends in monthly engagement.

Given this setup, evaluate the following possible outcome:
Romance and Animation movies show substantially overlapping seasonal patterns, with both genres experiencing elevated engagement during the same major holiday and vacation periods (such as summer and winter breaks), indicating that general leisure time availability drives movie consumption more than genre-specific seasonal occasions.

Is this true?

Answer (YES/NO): NO